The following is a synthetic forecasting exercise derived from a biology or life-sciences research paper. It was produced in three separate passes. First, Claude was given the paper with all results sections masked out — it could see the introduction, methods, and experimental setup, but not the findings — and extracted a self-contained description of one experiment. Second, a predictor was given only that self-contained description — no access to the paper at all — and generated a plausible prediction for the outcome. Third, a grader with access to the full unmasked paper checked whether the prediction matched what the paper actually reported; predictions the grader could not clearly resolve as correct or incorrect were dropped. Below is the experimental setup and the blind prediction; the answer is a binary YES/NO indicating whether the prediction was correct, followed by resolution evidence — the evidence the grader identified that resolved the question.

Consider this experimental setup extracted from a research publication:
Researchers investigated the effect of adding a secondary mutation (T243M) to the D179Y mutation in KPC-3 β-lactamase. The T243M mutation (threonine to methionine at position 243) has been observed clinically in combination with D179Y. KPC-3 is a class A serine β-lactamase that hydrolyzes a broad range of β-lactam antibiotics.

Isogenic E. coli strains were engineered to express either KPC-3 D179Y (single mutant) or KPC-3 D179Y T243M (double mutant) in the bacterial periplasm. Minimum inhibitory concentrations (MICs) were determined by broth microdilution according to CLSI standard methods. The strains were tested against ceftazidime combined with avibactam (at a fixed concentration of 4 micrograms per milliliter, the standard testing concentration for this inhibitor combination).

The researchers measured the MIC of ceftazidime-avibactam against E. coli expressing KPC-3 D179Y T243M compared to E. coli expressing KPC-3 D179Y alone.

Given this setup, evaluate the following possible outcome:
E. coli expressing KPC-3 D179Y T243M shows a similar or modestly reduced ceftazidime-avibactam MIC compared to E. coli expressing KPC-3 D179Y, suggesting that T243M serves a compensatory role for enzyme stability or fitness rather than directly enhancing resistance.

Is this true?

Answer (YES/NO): YES